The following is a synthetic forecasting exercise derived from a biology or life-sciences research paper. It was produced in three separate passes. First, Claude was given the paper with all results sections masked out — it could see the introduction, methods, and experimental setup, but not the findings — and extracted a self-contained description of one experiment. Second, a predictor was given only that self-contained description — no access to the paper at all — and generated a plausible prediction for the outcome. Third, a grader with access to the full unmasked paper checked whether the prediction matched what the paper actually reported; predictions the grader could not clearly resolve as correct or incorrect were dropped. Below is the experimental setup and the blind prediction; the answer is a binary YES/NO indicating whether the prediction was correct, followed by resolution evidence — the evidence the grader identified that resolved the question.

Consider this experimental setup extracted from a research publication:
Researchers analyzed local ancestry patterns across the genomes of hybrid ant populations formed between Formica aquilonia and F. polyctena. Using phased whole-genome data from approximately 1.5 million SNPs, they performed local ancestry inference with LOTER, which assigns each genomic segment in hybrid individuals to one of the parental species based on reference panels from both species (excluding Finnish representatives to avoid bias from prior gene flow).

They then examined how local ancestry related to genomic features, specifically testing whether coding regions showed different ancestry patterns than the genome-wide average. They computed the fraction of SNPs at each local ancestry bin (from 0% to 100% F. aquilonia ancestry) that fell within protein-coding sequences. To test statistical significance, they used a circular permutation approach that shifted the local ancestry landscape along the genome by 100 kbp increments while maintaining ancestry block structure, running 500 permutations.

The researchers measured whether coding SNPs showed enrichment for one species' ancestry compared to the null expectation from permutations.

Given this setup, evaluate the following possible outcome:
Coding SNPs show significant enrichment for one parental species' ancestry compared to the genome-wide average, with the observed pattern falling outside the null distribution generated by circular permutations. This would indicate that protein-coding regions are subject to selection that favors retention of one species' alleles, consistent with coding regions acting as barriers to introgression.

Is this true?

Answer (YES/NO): YES